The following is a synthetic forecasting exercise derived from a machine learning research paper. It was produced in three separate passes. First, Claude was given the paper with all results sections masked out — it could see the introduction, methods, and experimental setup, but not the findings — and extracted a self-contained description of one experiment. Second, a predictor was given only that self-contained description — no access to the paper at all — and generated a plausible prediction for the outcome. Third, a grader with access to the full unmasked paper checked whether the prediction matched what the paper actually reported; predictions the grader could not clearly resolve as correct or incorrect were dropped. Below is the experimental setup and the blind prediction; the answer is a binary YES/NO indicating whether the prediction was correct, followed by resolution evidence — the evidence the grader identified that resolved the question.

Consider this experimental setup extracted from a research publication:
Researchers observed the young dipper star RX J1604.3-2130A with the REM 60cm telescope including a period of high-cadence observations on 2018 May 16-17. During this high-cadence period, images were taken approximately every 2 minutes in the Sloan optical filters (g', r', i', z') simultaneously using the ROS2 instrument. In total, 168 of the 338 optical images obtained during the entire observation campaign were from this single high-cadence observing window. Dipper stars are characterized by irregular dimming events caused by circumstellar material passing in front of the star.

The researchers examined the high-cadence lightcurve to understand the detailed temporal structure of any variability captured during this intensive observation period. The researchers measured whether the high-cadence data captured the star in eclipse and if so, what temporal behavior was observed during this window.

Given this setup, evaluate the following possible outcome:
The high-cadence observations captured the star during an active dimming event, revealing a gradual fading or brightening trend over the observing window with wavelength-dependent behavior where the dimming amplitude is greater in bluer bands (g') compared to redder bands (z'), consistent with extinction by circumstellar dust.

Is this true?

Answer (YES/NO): YES